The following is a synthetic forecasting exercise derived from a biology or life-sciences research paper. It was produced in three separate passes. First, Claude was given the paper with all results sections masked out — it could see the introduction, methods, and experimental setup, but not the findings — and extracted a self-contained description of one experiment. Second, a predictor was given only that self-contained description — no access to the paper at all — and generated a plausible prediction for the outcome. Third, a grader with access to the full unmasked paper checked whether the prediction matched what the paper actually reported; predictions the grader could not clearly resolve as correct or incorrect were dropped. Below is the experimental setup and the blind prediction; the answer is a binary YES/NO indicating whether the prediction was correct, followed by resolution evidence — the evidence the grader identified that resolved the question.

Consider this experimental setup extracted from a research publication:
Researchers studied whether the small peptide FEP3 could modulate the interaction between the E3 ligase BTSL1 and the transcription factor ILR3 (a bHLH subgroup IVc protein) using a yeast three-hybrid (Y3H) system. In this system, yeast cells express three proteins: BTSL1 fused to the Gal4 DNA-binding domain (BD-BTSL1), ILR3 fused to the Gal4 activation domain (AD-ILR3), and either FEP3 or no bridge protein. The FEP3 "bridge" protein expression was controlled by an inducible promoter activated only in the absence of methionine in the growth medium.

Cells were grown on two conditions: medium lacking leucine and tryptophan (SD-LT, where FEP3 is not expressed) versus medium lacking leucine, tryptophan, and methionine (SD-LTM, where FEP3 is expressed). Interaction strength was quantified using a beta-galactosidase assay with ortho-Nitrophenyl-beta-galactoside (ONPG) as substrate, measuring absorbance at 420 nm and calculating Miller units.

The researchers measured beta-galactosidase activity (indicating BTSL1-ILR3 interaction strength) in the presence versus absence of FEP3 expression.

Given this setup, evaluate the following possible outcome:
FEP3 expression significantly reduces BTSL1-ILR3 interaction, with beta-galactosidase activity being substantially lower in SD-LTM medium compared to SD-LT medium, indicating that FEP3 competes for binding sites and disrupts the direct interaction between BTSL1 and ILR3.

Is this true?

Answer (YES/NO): NO